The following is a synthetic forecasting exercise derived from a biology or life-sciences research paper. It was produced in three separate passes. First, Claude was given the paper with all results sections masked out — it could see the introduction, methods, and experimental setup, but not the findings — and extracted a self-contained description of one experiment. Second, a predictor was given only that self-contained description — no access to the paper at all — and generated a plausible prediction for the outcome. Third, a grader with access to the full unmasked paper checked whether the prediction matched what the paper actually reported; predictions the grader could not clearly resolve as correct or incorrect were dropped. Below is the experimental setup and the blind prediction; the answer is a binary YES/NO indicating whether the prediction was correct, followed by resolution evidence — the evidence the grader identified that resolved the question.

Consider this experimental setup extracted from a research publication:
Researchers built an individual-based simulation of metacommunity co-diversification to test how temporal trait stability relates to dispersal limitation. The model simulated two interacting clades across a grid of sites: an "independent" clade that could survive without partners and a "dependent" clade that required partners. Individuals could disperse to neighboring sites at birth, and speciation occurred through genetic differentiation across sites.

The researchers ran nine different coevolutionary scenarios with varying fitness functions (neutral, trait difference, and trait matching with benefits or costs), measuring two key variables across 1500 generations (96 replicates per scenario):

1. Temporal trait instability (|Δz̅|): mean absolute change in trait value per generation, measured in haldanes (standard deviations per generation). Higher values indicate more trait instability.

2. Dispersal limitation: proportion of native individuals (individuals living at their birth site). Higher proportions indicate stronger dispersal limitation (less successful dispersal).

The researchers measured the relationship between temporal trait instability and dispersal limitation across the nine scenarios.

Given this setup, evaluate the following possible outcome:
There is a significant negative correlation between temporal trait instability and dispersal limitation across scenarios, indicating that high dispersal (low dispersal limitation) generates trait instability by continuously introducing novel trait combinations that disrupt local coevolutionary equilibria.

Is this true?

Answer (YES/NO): NO